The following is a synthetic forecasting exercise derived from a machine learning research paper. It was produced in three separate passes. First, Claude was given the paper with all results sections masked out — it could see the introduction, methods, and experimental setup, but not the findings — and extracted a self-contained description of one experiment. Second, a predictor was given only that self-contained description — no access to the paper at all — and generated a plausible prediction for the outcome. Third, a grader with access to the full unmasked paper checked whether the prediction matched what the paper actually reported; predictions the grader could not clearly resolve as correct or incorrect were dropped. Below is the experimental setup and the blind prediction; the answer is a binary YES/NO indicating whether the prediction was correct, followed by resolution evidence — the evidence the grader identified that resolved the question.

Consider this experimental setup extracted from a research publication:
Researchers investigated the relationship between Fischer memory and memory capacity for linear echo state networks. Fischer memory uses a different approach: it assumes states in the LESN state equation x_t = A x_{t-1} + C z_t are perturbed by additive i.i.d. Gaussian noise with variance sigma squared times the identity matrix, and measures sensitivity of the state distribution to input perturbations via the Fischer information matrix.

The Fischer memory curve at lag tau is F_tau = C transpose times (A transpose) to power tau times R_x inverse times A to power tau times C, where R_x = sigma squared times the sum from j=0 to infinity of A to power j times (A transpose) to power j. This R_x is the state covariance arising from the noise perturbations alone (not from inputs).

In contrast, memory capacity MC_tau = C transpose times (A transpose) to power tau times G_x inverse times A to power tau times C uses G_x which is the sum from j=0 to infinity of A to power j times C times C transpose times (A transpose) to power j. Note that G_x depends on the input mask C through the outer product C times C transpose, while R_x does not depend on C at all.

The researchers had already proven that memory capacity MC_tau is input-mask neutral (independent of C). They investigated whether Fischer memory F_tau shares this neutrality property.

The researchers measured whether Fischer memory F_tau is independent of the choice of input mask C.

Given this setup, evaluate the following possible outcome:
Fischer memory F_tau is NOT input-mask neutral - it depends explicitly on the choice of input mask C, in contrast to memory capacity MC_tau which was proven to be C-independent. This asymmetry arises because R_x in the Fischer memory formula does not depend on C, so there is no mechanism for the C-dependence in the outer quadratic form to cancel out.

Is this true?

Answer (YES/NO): YES